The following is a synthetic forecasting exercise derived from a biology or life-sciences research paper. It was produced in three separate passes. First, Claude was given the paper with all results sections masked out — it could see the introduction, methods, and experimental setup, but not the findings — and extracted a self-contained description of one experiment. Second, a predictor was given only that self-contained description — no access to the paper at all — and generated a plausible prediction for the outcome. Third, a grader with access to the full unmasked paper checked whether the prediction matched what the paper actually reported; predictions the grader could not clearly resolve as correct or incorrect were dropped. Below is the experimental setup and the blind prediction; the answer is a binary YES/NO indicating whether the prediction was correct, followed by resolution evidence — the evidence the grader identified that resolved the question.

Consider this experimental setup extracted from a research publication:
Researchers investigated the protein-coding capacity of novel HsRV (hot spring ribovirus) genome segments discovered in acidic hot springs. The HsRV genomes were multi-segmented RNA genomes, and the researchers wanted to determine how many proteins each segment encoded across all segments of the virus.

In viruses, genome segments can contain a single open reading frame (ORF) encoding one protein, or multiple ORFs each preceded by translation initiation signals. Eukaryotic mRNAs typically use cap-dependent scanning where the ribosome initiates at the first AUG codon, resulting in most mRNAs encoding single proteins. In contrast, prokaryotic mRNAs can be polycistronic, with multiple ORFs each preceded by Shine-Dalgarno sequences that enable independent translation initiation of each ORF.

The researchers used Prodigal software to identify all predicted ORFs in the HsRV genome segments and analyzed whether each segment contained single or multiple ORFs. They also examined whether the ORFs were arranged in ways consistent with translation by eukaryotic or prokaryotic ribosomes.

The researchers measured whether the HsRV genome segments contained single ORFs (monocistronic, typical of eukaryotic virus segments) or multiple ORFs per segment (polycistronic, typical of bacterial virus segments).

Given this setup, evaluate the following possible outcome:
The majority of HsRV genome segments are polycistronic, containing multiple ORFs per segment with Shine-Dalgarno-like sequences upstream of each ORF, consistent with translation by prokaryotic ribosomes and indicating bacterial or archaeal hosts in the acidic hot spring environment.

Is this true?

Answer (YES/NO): YES